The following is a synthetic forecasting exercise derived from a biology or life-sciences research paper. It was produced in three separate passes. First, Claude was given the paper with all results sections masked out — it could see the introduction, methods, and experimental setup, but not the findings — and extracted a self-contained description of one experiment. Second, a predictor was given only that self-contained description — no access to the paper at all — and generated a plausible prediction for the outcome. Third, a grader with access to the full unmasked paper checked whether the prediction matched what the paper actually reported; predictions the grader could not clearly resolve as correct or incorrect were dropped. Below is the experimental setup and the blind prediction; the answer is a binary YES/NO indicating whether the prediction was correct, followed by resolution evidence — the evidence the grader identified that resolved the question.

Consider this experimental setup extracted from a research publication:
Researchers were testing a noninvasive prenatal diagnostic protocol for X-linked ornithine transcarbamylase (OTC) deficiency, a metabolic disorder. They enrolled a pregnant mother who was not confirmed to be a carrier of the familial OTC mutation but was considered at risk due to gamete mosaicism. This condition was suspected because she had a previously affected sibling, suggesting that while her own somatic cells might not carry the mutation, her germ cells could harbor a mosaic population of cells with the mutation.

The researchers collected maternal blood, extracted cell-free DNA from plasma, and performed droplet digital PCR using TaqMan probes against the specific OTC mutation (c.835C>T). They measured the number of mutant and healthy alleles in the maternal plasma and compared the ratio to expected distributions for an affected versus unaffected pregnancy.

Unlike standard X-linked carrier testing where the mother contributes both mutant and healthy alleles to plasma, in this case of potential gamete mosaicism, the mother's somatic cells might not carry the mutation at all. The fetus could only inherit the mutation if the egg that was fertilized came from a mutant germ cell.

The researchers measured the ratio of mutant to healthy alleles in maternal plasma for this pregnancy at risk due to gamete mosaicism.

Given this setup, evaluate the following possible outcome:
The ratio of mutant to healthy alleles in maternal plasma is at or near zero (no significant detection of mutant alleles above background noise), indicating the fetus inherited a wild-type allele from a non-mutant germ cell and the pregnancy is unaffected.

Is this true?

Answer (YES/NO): YES